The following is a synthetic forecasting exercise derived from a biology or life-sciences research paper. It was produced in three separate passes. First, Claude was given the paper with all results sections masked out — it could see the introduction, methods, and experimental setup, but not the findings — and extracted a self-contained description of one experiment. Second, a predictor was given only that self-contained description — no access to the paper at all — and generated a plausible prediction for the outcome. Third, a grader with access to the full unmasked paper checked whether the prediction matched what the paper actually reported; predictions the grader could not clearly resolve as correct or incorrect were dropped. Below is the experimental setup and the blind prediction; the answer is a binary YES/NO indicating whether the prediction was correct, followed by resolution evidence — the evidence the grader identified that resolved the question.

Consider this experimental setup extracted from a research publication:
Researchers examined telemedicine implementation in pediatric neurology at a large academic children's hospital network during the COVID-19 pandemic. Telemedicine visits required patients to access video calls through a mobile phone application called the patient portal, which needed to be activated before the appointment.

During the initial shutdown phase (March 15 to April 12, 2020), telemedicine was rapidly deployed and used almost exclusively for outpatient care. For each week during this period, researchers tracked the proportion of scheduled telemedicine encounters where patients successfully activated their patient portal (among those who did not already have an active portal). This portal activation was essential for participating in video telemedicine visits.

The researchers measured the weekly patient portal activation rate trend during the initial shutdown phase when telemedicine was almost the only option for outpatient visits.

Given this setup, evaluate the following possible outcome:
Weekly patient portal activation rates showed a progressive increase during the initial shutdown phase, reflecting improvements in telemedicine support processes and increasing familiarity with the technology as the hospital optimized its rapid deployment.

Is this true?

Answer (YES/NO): YES